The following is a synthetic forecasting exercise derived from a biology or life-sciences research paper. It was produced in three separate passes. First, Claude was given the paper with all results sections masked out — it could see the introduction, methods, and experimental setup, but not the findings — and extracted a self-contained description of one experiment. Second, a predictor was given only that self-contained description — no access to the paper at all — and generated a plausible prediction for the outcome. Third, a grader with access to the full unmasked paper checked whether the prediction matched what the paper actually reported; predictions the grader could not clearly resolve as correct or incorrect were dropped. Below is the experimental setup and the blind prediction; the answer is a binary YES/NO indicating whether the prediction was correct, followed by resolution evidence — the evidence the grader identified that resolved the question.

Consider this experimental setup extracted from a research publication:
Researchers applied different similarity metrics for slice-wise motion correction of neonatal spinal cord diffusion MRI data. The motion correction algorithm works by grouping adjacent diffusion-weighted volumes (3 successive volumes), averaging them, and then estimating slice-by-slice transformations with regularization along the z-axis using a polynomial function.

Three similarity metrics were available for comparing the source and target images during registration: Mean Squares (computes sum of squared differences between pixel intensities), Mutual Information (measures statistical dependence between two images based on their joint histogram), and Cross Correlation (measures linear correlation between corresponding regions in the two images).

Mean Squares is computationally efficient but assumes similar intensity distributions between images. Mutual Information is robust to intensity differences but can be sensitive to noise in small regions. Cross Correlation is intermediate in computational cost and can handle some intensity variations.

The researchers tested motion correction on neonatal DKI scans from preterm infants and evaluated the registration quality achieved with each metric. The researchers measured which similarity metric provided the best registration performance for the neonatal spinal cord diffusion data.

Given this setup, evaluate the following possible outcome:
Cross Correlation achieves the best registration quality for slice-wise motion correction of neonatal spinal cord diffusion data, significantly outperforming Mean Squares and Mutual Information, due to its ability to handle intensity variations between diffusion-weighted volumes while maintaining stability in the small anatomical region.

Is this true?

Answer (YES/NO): NO